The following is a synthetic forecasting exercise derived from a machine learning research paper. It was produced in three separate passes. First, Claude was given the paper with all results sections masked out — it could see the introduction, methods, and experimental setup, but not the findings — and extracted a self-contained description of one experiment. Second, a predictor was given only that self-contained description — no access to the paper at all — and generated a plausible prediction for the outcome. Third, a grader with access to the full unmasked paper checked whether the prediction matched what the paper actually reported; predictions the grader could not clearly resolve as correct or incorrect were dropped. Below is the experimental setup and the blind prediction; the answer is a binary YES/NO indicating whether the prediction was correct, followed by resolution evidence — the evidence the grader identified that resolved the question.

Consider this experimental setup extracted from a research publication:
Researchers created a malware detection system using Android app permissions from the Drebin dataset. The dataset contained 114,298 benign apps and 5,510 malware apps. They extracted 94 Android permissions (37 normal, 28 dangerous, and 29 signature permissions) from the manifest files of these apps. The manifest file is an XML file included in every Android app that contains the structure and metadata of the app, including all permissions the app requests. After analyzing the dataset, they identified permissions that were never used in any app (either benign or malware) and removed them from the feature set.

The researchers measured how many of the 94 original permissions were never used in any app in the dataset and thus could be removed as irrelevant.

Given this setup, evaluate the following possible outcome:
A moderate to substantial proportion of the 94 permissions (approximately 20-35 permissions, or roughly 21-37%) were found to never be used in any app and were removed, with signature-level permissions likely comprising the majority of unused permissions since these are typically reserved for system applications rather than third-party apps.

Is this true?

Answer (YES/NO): NO